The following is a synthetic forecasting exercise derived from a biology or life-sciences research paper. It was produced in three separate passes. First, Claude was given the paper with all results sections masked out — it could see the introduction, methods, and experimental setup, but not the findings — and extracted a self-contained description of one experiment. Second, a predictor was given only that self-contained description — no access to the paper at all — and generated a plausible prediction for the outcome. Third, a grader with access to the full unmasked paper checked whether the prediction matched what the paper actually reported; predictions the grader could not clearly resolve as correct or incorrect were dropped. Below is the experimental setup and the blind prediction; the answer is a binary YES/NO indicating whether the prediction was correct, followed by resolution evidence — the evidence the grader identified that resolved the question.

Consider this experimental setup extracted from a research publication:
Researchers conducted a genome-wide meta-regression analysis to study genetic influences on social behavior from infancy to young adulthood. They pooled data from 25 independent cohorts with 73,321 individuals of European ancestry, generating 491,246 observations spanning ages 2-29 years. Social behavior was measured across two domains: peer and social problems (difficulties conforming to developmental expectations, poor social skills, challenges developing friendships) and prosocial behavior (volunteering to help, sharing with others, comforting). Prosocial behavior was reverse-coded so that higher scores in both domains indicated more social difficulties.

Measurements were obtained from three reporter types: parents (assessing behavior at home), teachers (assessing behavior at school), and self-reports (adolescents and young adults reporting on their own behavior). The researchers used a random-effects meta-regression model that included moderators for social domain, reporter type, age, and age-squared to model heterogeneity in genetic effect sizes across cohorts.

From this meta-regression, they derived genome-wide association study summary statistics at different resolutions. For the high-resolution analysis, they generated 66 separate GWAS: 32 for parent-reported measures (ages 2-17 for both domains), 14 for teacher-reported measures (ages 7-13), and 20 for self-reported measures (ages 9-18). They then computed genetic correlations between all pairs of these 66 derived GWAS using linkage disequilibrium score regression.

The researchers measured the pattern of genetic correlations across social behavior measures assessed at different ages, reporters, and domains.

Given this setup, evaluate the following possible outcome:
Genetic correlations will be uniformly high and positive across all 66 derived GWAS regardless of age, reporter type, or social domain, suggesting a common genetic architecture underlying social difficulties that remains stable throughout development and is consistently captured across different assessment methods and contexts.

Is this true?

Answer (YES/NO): NO